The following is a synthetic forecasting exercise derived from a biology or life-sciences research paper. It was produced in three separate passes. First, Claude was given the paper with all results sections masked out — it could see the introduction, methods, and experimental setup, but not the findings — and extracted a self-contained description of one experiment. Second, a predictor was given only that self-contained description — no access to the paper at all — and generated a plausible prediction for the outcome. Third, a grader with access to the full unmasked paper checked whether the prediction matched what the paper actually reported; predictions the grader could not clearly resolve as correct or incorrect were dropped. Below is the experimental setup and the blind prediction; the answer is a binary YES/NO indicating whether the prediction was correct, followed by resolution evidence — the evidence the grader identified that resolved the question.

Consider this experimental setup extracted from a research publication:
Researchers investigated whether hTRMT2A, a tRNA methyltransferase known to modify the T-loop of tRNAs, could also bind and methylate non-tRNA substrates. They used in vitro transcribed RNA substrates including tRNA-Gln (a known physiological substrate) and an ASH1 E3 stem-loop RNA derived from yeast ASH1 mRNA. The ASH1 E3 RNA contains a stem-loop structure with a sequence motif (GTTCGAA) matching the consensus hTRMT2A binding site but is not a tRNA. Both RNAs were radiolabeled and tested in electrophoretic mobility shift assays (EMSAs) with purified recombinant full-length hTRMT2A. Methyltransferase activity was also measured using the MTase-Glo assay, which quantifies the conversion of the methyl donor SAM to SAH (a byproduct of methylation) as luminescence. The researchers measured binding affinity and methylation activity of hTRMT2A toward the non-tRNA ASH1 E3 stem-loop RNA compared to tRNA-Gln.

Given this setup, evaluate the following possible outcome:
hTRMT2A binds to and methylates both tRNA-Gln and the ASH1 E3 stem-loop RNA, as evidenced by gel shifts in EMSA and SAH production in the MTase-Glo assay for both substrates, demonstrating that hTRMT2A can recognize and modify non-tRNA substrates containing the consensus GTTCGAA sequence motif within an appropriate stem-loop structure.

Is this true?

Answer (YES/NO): YES